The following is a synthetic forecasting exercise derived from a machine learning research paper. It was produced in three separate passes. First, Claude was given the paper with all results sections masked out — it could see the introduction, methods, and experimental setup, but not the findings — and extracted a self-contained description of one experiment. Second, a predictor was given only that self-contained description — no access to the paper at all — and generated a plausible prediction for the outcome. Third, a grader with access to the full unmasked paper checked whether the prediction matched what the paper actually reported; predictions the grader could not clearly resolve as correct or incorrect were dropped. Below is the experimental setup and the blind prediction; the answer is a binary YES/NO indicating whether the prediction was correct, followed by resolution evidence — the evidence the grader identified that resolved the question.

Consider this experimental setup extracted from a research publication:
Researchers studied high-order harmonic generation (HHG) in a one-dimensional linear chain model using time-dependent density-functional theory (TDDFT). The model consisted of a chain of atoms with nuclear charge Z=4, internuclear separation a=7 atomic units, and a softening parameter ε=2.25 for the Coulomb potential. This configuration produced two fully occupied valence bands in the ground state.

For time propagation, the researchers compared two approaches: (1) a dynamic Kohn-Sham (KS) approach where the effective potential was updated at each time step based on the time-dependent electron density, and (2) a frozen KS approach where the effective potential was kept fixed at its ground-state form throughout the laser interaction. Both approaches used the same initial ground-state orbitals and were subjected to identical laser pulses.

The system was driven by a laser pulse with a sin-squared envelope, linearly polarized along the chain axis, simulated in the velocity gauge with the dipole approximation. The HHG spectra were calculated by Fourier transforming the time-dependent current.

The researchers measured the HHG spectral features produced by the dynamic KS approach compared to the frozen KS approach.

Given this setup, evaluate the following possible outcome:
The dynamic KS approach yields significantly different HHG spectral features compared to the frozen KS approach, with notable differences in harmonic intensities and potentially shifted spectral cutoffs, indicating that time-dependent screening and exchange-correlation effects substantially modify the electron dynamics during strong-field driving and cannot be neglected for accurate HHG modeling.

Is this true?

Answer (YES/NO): NO